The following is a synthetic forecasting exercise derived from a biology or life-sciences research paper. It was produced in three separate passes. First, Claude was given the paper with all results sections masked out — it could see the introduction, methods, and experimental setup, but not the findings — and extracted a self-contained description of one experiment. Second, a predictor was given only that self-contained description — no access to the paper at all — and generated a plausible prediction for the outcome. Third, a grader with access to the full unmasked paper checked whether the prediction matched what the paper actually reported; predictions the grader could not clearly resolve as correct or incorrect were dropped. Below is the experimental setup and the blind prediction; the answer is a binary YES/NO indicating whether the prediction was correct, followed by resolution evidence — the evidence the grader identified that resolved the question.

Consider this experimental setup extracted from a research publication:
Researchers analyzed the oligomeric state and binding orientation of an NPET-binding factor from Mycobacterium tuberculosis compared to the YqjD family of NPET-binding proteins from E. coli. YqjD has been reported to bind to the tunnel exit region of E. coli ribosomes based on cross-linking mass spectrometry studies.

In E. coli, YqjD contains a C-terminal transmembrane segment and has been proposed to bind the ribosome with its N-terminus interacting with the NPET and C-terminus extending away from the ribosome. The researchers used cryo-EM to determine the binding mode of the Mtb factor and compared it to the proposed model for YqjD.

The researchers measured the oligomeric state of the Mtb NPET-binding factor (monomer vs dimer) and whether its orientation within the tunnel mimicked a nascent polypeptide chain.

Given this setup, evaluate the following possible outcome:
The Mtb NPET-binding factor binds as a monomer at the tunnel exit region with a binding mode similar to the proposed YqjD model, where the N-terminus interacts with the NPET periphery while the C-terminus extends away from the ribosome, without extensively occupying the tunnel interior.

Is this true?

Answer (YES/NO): NO